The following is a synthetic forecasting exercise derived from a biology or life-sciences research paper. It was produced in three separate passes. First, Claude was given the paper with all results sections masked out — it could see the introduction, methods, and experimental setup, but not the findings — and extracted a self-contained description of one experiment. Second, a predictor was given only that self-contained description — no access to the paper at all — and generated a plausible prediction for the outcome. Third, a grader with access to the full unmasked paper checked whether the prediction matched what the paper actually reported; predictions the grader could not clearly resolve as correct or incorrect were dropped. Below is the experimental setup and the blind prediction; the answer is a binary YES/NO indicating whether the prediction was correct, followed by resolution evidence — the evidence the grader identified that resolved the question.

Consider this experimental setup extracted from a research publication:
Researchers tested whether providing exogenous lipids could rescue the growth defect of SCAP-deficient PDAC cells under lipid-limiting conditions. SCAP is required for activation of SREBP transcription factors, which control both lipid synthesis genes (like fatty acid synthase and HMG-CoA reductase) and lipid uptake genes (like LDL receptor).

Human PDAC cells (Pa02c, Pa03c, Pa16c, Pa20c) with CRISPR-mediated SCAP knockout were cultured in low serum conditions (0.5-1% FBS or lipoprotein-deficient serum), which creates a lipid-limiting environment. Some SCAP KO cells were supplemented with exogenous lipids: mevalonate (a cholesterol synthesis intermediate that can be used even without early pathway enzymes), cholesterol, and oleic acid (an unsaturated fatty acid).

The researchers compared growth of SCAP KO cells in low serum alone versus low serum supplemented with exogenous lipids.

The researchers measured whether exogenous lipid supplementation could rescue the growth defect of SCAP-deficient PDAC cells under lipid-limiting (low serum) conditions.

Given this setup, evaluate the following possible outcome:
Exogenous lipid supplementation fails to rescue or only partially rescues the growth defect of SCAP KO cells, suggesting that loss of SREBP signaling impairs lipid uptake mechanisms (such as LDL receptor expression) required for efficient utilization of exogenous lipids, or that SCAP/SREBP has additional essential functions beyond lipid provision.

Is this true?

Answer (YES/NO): NO